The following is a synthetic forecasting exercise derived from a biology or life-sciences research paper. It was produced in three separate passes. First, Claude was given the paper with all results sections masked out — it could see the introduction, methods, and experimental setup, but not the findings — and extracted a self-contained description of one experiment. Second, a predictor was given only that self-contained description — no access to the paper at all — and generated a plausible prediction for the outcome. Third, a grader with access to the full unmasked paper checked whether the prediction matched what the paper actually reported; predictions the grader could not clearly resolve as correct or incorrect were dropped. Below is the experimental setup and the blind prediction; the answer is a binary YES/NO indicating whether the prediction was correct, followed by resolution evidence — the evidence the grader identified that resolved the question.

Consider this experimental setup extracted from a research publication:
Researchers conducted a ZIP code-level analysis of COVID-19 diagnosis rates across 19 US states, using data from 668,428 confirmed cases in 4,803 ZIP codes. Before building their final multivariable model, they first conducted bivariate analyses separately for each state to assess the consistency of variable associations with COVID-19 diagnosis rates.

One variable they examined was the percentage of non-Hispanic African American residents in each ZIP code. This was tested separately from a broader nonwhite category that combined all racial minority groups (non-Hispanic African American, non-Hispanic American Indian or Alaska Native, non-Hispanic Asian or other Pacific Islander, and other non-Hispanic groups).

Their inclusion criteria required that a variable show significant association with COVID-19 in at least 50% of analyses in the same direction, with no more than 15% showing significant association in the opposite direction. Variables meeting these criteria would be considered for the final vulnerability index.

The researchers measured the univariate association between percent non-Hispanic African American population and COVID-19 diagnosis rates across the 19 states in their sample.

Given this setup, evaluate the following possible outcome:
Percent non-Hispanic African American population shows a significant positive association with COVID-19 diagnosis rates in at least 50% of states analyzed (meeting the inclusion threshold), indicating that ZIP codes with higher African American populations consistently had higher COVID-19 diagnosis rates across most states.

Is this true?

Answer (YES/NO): YES